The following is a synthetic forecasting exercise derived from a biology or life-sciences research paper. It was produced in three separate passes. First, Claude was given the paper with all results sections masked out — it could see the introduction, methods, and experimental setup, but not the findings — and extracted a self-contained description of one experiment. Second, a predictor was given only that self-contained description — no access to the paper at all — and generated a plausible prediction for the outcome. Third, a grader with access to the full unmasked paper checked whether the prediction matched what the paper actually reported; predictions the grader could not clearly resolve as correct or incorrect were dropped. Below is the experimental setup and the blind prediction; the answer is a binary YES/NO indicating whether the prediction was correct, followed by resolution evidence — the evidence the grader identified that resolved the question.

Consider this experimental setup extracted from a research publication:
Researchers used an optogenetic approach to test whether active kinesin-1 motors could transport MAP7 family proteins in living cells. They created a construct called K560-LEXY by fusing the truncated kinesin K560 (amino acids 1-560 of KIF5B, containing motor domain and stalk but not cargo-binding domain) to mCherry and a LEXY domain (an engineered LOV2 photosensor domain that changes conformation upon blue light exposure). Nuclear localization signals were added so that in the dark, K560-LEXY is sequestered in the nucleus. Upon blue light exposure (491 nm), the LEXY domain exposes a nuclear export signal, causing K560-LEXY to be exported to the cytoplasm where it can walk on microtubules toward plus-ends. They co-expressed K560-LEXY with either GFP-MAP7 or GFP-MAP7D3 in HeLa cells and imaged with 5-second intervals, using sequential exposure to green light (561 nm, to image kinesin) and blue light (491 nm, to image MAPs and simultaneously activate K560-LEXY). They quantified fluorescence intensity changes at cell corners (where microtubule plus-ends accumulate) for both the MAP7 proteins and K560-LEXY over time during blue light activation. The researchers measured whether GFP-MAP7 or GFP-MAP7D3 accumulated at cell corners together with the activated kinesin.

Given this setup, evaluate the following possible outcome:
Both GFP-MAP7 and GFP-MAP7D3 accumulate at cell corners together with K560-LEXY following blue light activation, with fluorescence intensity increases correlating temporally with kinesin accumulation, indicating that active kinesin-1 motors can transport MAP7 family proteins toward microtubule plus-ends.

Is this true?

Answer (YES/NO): NO